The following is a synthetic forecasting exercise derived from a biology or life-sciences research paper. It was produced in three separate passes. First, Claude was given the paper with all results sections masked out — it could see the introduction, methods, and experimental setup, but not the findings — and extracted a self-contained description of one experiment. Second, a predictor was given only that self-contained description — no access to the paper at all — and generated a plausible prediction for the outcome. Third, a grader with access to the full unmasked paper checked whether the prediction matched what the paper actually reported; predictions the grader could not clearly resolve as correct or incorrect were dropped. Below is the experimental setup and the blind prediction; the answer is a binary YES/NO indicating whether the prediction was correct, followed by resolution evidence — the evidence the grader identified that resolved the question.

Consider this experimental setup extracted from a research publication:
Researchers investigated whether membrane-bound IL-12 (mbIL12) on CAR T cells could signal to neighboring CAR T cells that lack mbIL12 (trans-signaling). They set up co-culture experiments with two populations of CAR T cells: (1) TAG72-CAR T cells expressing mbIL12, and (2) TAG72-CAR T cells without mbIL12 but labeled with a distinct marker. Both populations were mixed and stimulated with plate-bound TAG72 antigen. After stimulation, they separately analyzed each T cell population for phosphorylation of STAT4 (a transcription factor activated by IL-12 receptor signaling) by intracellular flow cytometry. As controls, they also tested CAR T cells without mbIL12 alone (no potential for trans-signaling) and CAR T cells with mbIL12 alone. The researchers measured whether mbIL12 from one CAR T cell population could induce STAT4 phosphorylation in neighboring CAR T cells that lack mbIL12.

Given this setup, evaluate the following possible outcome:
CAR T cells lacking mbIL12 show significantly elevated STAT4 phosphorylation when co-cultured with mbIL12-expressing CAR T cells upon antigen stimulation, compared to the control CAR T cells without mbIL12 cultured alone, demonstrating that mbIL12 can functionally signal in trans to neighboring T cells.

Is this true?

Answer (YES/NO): YES